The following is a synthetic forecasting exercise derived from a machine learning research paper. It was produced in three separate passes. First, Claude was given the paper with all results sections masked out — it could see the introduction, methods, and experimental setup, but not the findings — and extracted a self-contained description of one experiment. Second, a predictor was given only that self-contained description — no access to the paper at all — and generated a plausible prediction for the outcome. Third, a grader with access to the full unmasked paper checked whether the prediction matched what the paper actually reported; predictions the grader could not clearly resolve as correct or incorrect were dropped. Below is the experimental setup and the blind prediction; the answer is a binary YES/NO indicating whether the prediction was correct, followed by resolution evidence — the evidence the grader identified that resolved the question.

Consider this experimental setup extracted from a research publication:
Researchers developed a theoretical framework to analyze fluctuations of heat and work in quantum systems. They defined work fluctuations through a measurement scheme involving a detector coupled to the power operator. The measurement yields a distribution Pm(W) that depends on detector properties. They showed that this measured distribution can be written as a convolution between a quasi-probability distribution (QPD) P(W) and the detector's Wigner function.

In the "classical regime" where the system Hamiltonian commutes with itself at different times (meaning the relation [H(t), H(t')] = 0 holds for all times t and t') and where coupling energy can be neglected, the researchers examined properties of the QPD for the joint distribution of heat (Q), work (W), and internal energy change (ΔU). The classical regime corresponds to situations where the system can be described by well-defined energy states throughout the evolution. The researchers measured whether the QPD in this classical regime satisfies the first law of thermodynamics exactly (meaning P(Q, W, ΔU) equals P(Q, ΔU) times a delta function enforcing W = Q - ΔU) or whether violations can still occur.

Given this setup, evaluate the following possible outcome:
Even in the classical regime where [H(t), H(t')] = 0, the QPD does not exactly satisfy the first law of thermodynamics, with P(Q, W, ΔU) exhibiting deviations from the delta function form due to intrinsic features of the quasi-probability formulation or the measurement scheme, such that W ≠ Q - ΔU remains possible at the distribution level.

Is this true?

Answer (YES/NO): NO